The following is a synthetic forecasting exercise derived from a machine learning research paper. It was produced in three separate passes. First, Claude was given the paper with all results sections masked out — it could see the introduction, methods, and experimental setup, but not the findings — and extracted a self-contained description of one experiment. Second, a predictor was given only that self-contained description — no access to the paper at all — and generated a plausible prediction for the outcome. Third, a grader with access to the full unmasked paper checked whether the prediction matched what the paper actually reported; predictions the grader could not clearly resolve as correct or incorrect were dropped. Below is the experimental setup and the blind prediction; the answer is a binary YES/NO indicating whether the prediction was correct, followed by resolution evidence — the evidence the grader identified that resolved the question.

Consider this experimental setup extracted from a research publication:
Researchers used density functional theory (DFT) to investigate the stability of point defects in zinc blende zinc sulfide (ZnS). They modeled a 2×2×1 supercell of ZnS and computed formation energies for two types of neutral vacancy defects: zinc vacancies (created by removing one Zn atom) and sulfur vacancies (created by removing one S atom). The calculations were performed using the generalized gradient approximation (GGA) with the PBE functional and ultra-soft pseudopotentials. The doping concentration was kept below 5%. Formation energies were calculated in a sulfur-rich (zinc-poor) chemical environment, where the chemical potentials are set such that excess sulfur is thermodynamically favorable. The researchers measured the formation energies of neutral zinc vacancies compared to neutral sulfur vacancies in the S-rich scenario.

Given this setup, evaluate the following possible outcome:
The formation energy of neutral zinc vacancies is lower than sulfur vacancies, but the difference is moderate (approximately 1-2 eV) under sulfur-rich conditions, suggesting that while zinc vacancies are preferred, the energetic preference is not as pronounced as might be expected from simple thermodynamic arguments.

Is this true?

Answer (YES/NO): NO